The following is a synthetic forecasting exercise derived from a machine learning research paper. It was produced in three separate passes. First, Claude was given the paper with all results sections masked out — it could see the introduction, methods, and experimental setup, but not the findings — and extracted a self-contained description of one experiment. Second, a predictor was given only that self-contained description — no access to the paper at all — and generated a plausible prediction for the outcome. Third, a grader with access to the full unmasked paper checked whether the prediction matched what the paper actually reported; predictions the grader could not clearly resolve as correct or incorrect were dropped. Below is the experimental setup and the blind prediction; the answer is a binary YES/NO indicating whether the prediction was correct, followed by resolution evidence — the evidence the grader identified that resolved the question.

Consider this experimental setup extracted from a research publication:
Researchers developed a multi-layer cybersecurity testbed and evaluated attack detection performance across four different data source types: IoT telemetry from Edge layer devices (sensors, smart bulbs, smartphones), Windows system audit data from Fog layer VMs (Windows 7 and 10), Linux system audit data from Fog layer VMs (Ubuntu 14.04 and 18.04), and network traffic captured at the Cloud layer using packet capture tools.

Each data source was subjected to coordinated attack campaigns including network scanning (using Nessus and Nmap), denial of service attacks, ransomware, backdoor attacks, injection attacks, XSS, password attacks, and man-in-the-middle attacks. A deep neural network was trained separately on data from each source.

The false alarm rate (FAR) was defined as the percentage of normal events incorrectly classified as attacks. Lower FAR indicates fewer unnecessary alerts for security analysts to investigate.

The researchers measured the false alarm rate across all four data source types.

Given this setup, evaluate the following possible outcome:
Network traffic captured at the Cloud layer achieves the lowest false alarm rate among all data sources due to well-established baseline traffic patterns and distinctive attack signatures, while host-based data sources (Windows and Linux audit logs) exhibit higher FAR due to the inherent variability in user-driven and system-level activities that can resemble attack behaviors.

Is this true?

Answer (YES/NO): NO